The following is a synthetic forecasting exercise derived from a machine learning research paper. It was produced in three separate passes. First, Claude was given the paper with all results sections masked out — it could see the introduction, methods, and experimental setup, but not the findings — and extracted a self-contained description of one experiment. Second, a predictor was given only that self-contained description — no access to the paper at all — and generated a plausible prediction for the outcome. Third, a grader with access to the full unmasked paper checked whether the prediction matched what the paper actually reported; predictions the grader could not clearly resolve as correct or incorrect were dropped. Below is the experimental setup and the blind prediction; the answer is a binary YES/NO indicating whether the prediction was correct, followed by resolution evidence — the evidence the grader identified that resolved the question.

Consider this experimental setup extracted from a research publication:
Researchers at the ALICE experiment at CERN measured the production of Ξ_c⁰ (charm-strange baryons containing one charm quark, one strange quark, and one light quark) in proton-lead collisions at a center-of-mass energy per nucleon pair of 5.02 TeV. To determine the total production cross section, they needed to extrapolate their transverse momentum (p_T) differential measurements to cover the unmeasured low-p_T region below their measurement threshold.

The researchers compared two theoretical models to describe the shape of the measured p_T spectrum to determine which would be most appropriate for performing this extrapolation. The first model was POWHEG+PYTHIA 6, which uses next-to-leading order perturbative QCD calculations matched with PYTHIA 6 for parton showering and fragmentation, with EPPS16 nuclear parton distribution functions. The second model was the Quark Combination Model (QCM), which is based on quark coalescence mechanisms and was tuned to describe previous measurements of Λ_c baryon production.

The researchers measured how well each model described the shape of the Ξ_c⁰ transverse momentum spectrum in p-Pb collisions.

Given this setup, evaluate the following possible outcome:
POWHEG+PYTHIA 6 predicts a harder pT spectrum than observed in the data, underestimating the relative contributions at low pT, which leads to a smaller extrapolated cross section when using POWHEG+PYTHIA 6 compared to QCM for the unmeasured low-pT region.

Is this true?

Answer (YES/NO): NO